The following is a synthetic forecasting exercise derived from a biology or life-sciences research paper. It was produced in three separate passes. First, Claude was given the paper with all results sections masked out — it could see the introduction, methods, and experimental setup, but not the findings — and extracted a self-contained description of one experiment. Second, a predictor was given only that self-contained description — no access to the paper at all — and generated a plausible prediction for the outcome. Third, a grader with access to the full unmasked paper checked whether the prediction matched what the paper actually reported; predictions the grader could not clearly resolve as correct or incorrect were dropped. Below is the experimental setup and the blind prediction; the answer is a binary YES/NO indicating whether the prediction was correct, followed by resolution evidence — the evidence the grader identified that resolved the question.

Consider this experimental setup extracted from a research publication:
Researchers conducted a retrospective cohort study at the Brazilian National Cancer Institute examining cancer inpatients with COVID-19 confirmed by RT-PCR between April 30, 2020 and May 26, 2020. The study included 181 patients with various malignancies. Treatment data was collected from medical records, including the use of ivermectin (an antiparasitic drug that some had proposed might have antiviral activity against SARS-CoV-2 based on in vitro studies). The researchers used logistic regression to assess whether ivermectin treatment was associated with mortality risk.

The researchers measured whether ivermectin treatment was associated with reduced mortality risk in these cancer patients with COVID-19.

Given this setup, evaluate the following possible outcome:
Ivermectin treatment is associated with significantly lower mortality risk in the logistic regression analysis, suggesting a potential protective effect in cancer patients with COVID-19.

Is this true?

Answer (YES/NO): NO